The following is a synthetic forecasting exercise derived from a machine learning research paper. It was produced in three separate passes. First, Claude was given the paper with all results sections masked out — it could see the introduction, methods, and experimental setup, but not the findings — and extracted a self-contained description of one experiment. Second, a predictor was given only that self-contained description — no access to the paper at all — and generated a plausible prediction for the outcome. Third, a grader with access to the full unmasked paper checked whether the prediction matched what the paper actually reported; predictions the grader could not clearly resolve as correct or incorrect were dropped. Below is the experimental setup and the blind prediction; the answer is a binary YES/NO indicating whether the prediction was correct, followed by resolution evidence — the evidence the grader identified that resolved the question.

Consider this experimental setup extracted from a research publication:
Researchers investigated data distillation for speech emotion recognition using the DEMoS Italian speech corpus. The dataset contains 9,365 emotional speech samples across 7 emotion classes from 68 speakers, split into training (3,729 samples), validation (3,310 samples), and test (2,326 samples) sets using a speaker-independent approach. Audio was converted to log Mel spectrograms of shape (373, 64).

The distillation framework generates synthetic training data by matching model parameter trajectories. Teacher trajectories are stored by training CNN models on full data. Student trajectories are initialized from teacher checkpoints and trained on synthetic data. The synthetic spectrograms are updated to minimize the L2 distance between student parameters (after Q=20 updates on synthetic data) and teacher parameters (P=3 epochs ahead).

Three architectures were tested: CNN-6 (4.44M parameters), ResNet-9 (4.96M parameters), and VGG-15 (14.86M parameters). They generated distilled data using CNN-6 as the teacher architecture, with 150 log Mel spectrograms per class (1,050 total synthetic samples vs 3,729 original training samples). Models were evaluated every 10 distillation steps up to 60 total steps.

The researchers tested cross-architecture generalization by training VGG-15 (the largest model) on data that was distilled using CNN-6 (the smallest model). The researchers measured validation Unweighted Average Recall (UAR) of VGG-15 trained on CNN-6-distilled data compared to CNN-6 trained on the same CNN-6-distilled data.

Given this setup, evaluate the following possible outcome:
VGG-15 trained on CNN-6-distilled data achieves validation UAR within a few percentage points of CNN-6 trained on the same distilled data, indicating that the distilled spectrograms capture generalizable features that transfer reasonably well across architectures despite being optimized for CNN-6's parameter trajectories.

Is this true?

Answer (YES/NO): NO